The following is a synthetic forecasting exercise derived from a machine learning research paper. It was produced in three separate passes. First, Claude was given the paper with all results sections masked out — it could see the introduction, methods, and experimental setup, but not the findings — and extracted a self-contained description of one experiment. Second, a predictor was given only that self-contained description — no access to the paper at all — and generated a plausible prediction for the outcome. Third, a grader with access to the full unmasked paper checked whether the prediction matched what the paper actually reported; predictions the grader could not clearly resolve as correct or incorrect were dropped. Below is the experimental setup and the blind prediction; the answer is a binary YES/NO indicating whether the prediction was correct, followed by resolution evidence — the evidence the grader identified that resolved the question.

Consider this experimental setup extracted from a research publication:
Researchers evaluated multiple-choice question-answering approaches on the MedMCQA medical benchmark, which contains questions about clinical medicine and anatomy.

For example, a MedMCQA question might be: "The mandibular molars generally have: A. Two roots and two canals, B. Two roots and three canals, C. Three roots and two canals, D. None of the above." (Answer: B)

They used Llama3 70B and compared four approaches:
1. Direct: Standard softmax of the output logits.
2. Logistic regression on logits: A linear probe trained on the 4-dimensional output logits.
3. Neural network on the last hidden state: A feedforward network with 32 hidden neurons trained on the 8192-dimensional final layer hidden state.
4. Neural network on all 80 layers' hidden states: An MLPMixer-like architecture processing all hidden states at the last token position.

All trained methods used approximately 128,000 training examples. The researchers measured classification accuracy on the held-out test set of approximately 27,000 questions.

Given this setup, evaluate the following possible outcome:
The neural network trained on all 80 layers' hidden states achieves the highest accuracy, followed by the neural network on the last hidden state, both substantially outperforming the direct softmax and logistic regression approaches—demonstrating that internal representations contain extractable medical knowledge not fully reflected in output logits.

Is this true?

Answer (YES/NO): NO